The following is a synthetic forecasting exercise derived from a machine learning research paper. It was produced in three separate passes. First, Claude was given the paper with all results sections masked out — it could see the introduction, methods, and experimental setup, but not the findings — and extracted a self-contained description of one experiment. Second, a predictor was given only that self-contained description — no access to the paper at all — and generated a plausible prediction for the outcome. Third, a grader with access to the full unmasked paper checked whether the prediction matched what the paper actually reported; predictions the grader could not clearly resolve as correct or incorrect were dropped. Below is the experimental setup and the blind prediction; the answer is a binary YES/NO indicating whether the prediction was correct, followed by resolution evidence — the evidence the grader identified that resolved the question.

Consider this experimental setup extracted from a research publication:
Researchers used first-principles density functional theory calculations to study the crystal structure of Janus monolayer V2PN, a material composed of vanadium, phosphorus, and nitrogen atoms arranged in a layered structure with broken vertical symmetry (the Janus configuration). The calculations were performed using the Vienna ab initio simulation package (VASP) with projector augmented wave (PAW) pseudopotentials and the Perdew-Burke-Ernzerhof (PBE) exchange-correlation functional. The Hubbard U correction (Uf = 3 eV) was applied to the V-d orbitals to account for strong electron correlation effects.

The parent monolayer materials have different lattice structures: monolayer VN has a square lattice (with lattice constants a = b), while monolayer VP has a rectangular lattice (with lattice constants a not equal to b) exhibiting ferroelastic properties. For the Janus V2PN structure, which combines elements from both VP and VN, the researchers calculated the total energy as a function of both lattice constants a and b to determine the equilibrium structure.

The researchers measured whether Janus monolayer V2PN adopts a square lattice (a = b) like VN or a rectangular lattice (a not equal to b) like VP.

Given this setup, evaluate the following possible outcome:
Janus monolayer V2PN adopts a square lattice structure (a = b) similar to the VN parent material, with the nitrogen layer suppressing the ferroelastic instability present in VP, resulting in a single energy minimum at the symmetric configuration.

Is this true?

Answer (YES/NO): YES